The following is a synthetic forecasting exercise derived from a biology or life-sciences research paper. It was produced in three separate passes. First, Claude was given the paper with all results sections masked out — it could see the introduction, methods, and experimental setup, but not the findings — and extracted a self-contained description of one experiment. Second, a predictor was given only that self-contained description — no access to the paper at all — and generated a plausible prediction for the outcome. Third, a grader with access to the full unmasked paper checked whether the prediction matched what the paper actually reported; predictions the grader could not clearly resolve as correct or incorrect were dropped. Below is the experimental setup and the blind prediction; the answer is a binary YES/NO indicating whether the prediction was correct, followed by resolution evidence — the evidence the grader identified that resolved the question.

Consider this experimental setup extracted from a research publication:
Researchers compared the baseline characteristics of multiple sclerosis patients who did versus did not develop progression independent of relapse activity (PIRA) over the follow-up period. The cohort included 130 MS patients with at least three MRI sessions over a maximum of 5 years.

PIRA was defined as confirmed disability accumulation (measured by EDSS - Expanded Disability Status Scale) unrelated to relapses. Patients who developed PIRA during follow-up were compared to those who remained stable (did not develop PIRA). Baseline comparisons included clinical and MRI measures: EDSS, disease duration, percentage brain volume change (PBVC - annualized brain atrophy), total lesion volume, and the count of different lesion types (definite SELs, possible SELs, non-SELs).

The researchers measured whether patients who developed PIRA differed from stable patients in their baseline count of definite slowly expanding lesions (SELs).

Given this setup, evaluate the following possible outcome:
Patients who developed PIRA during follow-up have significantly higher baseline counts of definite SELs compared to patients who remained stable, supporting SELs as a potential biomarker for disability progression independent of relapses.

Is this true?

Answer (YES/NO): NO